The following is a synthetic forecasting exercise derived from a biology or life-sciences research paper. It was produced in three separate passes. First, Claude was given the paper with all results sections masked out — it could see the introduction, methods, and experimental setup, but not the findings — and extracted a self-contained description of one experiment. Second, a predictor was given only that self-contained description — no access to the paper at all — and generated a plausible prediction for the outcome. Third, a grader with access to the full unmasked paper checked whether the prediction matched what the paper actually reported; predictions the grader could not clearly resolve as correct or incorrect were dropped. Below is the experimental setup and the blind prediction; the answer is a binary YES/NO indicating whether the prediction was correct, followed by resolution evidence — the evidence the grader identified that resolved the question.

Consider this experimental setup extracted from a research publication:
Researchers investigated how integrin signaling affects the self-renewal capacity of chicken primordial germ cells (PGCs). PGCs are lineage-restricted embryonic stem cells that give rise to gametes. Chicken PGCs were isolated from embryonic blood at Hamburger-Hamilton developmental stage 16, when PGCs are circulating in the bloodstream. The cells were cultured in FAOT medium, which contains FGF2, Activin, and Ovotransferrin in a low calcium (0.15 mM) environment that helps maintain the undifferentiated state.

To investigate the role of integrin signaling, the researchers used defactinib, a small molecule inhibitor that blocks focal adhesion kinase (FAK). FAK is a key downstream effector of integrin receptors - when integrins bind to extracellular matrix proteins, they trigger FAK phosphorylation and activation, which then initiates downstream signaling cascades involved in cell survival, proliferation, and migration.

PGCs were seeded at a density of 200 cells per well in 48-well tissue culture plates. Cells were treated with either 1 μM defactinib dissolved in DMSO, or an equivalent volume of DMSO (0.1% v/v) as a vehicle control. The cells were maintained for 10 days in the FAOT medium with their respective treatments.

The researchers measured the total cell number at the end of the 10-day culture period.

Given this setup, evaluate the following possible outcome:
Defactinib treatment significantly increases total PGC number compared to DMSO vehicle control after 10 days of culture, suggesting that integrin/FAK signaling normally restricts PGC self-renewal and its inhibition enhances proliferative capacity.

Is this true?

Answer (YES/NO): NO